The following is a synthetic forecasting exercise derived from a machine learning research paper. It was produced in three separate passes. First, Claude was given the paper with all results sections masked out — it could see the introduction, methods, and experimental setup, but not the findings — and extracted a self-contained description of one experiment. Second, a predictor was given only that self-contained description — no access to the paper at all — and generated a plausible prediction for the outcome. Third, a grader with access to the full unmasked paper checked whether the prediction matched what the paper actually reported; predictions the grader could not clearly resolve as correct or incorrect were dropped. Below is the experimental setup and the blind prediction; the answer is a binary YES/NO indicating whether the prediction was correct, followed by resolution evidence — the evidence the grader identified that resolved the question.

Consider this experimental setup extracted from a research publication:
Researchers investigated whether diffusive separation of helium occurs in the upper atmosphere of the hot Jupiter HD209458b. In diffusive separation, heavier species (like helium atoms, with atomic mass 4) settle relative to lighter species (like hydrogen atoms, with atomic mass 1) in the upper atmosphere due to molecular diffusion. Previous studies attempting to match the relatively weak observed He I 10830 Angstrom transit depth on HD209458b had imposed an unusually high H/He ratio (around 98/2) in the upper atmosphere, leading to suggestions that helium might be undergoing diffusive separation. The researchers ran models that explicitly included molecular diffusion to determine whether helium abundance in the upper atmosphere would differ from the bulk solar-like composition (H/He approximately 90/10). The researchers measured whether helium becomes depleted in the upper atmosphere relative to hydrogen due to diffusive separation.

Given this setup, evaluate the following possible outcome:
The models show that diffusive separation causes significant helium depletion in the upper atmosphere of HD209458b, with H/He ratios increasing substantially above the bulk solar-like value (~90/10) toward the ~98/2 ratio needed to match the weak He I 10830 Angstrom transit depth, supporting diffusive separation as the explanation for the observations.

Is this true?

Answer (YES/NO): YES